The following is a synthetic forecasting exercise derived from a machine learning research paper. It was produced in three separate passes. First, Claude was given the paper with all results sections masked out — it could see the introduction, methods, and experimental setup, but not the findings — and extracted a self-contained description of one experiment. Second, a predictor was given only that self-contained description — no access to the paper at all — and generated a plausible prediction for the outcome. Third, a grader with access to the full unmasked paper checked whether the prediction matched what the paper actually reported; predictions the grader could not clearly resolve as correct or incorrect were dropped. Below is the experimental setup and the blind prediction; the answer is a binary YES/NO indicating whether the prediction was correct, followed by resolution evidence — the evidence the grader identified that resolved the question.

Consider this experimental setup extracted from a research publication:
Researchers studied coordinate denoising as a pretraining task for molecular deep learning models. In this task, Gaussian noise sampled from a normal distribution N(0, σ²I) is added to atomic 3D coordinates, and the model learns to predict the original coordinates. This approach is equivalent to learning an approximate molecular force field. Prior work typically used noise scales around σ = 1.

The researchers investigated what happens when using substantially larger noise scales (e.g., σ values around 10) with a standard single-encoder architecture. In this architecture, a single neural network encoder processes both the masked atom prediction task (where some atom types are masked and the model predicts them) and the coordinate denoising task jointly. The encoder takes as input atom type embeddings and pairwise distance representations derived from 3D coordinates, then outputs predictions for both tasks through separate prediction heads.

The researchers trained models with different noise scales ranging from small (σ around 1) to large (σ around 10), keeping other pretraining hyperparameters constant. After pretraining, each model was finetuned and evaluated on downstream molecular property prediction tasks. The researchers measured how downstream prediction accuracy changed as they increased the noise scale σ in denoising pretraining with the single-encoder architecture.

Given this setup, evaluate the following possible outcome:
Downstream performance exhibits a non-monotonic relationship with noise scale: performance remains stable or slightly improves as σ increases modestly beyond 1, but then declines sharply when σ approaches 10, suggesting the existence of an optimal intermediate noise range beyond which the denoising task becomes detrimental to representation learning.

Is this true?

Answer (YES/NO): NO